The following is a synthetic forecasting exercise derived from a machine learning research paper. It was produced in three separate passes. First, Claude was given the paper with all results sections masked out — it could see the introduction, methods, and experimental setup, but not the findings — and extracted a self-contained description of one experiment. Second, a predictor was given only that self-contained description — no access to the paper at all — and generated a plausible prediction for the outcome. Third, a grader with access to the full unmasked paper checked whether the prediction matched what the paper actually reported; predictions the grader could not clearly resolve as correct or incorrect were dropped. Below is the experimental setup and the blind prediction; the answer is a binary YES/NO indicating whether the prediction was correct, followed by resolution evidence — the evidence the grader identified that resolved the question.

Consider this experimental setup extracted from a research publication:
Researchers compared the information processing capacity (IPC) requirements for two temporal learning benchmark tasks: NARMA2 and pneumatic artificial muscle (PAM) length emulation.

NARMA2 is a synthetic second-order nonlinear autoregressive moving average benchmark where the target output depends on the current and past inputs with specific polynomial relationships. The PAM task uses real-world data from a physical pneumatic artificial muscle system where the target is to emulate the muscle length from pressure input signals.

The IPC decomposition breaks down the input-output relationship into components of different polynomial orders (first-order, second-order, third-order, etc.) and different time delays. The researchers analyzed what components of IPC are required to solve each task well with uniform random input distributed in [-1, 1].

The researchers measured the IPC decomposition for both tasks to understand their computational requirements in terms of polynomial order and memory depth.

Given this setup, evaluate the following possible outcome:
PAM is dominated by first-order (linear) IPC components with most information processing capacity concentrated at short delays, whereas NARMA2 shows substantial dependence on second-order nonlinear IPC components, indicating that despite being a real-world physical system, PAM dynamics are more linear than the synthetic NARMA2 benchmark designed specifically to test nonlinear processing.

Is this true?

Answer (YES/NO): NO